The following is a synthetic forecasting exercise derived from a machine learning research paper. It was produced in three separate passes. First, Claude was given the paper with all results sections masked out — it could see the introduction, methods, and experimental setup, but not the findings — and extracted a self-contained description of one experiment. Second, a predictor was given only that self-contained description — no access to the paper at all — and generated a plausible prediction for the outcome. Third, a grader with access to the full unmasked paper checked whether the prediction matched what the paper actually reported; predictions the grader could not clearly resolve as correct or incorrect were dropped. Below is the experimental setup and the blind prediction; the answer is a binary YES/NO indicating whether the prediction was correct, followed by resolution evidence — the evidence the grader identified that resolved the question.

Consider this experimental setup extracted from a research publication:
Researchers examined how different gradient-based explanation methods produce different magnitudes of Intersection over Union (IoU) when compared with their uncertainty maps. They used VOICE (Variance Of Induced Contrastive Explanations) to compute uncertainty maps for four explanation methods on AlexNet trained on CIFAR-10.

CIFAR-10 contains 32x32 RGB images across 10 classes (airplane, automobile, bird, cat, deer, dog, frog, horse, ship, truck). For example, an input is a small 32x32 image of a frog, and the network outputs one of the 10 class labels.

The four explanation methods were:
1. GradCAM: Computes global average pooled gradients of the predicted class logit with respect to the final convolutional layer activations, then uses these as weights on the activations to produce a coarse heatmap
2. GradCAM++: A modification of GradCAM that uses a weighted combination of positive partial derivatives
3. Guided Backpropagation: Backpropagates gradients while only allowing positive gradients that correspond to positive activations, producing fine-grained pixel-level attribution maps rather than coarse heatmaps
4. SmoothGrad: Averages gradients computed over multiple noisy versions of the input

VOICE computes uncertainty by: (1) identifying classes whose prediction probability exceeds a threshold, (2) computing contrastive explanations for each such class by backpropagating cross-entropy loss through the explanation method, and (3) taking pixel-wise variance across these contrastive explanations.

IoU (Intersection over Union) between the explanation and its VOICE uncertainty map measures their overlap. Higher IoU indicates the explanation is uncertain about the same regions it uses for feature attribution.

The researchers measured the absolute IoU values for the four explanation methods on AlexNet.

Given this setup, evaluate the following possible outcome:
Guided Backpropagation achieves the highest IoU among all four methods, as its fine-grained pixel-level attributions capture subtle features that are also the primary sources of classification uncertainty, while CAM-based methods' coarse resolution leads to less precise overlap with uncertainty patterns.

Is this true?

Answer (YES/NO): NO